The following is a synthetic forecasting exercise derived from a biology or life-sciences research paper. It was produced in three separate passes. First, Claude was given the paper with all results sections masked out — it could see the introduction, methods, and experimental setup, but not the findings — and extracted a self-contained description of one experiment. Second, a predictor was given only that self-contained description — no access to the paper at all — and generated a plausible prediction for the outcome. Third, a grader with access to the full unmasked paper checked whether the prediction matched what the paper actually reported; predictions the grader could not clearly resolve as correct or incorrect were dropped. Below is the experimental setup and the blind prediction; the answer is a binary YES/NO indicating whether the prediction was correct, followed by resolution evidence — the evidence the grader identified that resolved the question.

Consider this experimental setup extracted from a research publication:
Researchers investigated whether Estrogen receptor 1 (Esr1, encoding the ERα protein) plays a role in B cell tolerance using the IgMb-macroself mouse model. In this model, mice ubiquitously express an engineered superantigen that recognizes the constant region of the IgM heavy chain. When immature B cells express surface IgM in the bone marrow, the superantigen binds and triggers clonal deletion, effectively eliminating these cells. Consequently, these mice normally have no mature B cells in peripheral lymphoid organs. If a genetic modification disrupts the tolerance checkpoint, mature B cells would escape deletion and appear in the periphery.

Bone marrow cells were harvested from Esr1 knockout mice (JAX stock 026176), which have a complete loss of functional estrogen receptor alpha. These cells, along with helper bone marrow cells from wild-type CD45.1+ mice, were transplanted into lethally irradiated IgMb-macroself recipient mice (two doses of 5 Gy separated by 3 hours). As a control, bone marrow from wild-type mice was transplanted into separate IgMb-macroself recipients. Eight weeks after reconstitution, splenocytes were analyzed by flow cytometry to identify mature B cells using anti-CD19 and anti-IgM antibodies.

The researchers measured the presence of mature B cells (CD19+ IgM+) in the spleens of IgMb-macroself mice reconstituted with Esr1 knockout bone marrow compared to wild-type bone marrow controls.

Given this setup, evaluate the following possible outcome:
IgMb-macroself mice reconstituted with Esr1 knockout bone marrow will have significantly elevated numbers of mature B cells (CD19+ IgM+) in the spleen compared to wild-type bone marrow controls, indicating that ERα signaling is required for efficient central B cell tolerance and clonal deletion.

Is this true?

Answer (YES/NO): YES